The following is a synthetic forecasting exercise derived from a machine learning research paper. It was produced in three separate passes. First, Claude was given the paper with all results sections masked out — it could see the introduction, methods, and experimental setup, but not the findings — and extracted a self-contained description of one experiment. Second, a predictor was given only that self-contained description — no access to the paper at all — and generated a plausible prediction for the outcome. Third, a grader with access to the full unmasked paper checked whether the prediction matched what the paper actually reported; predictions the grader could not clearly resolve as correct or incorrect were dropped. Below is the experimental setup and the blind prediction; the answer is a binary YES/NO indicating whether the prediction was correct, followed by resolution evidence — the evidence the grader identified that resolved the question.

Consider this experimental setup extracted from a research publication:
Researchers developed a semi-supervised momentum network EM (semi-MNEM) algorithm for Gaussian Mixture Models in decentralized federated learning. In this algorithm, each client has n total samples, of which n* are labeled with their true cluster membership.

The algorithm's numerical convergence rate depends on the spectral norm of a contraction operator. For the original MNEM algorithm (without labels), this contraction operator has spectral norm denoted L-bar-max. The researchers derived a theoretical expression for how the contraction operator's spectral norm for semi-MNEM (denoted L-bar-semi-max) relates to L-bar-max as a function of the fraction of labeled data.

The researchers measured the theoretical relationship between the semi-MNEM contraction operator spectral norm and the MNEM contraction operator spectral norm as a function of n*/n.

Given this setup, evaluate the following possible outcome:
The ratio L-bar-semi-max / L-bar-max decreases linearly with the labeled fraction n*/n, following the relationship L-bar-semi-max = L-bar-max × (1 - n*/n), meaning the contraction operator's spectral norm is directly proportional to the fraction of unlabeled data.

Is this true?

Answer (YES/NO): YES